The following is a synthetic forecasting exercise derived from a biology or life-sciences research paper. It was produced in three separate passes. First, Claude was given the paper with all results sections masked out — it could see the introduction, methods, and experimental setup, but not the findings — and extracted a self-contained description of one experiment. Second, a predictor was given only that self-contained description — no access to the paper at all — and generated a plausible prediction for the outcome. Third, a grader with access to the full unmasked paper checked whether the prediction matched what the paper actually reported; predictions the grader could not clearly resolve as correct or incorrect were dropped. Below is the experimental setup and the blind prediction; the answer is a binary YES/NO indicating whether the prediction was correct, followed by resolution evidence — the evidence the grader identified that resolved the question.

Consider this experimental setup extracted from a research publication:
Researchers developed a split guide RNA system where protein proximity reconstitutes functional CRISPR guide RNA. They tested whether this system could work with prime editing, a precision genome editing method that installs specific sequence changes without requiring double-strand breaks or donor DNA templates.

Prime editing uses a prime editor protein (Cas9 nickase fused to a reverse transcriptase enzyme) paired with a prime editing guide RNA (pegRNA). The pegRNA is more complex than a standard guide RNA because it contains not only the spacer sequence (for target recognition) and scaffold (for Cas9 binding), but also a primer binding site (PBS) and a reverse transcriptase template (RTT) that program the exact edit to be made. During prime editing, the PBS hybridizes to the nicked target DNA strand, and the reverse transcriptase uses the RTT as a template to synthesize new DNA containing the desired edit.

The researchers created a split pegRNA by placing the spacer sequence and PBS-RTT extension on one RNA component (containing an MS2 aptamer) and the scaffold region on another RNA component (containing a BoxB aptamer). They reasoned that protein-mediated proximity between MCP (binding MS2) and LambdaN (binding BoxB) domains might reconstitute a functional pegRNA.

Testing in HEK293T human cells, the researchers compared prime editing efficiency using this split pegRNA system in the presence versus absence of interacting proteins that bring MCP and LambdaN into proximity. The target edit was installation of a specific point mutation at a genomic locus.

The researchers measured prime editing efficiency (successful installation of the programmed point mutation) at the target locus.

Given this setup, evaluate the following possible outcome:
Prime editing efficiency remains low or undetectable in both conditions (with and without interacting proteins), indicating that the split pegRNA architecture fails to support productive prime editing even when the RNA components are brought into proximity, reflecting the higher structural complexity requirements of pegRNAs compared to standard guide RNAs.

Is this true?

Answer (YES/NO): NO